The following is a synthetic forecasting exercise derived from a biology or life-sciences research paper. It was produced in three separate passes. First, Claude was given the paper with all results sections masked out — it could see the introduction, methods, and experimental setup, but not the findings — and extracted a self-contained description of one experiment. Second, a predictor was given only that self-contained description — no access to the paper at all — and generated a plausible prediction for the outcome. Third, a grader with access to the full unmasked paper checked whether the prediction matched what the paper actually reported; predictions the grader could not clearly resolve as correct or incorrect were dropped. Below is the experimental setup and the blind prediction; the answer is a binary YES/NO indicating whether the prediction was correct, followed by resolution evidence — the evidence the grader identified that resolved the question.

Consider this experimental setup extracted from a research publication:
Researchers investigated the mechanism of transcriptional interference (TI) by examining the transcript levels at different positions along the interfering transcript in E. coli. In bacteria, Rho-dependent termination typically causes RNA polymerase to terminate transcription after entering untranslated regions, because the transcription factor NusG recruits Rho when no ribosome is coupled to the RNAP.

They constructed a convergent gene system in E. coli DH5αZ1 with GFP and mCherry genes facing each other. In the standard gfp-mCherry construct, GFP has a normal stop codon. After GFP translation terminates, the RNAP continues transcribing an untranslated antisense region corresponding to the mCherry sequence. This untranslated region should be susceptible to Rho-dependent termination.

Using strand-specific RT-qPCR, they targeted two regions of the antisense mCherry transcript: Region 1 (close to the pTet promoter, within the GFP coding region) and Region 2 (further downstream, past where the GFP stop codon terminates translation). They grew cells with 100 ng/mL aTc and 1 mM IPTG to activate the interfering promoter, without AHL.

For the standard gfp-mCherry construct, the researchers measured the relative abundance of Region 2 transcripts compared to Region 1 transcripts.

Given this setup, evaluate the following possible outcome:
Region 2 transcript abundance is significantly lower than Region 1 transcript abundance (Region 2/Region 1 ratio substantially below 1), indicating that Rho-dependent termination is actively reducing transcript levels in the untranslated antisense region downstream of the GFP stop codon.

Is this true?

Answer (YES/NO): YES